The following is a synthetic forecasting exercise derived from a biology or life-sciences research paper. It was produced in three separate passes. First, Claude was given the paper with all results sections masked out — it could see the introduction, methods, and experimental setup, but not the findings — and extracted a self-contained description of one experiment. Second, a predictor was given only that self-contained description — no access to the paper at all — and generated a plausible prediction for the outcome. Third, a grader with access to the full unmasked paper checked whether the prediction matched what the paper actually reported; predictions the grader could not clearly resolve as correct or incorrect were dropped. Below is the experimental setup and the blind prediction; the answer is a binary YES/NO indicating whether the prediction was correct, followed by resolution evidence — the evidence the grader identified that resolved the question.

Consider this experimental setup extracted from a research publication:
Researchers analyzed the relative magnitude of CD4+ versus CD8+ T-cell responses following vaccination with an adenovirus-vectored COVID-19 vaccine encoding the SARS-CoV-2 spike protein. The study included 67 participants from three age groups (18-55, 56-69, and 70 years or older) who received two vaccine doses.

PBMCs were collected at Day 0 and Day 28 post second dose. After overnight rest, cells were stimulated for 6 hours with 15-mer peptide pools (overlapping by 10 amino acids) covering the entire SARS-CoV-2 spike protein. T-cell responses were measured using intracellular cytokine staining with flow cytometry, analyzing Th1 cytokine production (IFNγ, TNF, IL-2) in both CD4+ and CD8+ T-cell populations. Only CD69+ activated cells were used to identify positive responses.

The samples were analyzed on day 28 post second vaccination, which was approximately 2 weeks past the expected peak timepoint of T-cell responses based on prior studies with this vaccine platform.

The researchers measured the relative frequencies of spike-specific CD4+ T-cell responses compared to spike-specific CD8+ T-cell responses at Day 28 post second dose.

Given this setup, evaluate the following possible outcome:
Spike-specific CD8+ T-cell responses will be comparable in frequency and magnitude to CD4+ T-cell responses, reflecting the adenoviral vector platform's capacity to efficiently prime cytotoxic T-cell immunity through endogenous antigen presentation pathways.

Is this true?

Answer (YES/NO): NO